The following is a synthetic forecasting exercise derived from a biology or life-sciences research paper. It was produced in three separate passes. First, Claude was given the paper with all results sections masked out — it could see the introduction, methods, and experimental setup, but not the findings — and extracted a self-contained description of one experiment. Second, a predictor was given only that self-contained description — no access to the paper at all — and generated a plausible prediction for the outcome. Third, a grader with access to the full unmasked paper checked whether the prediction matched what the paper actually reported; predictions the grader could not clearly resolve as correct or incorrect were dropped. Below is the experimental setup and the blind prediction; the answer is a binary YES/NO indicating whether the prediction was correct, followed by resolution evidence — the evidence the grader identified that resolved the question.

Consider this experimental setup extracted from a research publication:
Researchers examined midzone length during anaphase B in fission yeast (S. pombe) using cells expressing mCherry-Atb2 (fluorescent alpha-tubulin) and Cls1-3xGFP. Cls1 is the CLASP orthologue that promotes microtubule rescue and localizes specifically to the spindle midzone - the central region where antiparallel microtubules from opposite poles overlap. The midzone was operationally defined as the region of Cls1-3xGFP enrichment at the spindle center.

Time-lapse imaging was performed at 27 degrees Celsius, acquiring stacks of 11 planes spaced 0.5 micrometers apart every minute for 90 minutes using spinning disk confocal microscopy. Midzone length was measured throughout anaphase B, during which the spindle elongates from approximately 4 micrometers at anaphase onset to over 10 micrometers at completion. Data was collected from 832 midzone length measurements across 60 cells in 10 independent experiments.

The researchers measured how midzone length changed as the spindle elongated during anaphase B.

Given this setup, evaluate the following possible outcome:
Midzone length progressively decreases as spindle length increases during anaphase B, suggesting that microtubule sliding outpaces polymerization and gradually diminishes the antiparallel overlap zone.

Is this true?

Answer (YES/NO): NO